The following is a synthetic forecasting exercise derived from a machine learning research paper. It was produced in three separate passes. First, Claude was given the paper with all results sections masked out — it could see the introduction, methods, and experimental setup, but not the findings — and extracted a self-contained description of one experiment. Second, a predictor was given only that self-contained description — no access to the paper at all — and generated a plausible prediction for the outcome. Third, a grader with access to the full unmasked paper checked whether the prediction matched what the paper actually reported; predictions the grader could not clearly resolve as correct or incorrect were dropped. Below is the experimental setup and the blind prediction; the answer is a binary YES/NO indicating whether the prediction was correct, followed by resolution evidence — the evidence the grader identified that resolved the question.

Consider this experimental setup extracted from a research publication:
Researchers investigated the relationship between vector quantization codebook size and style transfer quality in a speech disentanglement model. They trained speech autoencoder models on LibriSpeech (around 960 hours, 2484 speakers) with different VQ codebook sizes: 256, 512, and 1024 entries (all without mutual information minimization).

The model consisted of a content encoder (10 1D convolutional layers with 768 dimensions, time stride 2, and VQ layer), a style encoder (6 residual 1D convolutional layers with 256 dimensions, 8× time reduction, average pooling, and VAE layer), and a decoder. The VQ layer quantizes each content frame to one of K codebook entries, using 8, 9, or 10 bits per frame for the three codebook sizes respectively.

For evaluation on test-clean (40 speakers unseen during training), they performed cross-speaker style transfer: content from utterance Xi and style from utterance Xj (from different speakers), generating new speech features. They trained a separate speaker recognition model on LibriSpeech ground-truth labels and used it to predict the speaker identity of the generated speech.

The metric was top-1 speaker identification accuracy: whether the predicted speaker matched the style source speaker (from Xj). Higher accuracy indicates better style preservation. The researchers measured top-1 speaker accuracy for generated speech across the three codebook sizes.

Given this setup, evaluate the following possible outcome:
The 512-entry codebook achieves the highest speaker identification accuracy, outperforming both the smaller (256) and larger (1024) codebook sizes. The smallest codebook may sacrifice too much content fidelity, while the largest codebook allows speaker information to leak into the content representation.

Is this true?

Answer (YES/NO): NO